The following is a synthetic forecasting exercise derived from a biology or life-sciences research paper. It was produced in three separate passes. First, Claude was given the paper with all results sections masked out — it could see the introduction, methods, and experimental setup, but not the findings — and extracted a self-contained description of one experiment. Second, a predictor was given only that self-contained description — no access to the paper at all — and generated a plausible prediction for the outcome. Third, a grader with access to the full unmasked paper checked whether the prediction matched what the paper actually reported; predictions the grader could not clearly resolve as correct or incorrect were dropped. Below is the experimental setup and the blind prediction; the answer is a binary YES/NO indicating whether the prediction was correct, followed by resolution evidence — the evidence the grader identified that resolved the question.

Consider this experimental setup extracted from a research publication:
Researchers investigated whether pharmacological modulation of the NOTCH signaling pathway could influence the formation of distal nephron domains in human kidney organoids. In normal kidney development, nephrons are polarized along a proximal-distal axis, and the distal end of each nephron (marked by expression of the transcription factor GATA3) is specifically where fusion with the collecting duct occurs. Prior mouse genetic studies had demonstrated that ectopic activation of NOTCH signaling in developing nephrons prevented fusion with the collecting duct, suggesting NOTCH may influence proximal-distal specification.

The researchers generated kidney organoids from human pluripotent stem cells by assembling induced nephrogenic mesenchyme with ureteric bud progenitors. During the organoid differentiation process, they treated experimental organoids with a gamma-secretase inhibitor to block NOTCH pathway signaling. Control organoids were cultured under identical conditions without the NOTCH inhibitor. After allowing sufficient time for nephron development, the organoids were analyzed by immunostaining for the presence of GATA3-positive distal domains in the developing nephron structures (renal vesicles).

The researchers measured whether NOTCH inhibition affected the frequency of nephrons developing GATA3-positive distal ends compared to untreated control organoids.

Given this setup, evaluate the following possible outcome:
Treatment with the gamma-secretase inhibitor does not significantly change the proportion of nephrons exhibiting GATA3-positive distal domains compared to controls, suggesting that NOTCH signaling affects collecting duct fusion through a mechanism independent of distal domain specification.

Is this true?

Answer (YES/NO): NO